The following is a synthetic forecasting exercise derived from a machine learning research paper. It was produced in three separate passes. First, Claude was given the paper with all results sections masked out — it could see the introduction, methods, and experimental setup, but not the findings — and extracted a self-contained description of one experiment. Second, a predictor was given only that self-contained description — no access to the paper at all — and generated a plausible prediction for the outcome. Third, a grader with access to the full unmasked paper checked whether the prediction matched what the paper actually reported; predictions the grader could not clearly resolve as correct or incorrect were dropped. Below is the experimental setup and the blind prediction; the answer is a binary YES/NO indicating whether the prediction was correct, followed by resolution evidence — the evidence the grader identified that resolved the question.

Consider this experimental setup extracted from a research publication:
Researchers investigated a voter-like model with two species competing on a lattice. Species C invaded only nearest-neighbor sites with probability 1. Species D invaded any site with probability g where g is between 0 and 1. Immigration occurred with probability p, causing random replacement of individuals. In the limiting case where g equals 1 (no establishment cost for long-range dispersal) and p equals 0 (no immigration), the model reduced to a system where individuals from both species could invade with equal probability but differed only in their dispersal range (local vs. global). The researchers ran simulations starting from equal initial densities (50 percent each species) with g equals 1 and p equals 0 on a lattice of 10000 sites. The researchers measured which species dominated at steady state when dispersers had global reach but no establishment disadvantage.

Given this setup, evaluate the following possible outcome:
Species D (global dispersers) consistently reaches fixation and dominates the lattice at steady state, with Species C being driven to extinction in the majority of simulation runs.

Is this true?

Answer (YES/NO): YES